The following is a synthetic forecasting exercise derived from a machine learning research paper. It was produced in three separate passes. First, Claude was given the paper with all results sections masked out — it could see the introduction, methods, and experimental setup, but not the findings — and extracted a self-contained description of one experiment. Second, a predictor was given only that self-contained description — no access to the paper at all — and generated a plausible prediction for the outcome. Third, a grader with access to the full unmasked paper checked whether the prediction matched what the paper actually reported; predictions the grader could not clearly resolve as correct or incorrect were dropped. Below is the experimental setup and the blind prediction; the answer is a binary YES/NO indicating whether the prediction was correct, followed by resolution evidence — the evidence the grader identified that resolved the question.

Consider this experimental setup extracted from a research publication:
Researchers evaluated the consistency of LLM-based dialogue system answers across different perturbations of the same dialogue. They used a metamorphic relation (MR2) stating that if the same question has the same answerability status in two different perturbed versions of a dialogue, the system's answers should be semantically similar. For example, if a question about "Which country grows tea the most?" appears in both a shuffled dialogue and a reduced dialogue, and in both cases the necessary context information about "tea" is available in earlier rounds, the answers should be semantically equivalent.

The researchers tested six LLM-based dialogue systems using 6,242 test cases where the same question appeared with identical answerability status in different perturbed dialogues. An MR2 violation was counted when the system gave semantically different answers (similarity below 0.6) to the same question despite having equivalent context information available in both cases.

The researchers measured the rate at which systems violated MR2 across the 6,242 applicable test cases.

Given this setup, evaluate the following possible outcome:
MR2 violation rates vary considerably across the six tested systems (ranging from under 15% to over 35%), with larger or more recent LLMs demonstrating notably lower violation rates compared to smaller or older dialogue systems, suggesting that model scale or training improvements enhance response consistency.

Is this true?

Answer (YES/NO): NO